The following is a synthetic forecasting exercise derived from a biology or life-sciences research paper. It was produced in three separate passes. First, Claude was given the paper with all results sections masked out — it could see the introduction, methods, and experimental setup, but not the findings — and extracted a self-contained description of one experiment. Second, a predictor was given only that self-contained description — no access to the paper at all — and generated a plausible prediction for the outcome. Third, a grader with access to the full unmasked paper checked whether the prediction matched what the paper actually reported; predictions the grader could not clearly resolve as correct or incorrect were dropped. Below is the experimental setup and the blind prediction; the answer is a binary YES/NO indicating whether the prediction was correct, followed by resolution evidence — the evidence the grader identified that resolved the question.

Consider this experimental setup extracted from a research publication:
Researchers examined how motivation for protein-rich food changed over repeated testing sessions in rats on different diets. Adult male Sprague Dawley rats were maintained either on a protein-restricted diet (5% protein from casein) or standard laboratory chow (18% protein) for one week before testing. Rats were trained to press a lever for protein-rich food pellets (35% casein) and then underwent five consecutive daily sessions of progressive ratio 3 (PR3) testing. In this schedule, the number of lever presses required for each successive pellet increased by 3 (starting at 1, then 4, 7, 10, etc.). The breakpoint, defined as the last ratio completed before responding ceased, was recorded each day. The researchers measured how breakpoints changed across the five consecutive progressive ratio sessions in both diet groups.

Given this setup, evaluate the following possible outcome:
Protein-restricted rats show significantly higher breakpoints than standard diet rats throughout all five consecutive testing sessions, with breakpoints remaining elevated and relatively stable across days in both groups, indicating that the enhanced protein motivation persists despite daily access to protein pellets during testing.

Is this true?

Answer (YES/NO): NO